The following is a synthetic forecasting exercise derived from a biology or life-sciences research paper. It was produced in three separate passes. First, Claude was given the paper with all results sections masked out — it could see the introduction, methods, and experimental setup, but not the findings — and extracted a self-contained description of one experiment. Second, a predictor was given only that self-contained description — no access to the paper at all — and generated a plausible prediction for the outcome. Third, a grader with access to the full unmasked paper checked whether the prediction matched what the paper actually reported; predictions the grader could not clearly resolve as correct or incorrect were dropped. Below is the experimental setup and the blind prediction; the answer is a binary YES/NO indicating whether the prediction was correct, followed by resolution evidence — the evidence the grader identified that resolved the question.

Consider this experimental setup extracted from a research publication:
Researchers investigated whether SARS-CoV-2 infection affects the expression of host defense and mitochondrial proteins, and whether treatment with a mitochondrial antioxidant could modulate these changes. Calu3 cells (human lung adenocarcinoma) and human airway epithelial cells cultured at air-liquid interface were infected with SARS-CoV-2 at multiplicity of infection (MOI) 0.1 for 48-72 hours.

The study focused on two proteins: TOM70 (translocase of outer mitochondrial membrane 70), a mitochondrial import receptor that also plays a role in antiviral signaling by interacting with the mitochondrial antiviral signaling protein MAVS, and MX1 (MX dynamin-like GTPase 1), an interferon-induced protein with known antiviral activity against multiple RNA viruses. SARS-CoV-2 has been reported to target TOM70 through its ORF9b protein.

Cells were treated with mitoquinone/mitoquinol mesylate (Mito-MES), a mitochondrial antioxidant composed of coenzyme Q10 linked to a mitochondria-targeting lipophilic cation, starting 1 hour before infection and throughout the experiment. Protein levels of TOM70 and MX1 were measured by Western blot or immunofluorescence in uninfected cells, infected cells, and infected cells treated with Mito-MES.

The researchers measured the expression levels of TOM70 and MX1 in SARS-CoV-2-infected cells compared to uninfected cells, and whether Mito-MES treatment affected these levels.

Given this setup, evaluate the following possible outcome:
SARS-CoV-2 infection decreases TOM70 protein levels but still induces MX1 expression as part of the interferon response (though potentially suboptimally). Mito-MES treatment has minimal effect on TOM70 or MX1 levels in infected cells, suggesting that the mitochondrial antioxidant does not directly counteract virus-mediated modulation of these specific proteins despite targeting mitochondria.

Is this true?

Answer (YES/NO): NO